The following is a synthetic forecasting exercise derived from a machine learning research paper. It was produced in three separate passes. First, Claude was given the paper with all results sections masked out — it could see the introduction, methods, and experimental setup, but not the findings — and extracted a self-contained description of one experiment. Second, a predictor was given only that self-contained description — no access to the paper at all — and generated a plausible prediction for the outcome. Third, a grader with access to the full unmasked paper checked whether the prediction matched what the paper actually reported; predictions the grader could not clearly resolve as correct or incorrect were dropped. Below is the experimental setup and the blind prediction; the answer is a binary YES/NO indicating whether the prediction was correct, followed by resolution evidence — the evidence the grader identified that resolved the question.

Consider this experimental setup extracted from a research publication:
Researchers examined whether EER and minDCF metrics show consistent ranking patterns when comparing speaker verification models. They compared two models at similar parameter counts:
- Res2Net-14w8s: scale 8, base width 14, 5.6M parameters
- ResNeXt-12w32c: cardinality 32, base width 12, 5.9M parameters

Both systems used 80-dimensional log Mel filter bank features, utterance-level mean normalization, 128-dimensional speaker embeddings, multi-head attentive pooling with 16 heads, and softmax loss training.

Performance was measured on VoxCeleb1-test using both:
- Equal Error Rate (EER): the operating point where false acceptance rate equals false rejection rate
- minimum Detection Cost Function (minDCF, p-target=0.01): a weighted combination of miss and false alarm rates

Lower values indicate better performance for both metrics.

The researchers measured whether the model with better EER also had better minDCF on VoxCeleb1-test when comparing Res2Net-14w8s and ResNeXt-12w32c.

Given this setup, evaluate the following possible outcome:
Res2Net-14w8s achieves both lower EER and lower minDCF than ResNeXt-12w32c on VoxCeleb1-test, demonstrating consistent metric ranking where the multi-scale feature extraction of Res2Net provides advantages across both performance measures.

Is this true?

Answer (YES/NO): NO